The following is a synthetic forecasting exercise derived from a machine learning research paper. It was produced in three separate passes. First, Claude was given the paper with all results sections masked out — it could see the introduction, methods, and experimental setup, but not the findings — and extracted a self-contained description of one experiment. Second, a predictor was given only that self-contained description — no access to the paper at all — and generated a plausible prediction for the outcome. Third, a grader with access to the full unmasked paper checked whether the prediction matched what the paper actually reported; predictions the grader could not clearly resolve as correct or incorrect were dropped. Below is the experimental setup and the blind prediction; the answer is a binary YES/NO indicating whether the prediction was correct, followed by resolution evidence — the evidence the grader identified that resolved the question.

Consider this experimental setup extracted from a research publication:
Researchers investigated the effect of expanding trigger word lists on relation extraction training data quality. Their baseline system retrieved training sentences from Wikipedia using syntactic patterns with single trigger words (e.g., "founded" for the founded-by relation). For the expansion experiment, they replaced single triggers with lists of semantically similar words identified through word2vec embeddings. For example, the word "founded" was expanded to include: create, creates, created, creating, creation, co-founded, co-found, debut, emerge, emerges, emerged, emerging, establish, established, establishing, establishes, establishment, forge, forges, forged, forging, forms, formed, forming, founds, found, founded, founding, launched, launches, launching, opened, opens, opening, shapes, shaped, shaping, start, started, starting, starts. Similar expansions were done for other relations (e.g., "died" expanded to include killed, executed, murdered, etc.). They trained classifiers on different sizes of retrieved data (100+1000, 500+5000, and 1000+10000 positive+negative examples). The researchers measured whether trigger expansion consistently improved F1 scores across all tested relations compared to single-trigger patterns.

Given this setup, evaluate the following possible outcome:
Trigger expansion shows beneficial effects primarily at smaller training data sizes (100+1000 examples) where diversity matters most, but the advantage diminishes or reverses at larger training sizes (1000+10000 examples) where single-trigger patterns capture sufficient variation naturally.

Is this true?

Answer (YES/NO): NO